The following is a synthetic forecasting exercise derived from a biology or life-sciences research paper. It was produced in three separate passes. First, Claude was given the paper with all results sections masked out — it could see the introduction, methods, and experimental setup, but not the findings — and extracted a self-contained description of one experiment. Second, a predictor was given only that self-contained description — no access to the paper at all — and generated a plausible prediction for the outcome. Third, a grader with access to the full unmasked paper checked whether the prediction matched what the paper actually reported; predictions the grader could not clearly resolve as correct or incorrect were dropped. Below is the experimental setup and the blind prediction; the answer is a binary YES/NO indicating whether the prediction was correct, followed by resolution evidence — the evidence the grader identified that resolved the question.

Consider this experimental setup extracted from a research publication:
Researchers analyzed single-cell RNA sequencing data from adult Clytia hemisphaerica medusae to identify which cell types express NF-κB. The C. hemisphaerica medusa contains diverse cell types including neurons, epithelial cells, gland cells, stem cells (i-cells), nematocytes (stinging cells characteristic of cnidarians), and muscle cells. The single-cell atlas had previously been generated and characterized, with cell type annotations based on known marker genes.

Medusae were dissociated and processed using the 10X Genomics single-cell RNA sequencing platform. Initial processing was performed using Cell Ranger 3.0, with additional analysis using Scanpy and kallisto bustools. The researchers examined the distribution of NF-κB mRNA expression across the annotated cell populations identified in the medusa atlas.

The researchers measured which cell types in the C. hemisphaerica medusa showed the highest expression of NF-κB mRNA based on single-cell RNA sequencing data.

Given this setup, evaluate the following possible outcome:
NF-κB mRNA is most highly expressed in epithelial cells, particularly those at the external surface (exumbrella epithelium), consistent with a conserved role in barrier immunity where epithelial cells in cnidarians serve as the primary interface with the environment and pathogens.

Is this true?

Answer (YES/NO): NO